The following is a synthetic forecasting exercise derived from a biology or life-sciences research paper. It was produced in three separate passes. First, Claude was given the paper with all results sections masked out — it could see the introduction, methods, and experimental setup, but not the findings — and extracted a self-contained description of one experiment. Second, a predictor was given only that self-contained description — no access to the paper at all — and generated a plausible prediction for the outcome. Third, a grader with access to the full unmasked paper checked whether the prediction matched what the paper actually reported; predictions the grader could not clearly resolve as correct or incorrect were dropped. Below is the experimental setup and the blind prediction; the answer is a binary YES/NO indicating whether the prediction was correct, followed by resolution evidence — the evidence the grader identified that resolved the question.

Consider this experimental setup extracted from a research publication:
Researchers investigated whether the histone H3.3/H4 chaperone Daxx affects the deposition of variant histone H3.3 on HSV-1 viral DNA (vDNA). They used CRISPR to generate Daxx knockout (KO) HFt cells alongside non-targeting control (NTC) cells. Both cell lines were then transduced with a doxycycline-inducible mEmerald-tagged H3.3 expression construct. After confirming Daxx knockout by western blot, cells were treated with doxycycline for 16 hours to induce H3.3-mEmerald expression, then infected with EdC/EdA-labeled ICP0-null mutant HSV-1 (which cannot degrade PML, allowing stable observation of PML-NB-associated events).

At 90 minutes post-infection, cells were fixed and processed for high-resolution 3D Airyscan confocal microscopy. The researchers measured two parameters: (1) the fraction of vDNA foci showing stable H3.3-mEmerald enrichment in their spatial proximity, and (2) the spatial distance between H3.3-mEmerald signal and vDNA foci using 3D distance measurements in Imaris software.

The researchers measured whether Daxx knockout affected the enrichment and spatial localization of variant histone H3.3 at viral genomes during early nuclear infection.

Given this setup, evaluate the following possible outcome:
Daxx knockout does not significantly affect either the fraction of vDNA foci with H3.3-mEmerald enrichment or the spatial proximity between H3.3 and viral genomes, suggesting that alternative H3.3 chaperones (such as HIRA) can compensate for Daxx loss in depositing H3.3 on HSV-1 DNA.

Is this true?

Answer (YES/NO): NO